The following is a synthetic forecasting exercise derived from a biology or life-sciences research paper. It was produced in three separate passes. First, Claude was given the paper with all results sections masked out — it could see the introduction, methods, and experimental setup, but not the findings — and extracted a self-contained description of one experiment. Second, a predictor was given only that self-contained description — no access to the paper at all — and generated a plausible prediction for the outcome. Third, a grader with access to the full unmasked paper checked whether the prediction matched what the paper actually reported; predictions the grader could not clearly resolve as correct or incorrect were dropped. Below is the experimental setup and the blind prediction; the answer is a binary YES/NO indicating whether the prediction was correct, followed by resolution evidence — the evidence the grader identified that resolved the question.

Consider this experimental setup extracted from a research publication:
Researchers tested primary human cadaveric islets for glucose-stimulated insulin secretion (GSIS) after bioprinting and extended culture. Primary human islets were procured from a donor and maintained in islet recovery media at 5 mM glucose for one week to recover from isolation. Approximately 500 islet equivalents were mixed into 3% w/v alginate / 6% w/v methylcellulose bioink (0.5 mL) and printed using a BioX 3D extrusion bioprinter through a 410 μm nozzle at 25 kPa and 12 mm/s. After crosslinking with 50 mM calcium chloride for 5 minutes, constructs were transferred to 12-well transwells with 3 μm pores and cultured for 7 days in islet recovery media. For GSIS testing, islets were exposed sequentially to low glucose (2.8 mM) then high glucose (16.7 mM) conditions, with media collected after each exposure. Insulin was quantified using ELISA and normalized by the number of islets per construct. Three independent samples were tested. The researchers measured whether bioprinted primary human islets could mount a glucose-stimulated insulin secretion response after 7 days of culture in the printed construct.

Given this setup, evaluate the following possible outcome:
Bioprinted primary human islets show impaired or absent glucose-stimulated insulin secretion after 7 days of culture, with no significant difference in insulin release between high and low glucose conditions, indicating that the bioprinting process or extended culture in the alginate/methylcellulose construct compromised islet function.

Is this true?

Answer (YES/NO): NO